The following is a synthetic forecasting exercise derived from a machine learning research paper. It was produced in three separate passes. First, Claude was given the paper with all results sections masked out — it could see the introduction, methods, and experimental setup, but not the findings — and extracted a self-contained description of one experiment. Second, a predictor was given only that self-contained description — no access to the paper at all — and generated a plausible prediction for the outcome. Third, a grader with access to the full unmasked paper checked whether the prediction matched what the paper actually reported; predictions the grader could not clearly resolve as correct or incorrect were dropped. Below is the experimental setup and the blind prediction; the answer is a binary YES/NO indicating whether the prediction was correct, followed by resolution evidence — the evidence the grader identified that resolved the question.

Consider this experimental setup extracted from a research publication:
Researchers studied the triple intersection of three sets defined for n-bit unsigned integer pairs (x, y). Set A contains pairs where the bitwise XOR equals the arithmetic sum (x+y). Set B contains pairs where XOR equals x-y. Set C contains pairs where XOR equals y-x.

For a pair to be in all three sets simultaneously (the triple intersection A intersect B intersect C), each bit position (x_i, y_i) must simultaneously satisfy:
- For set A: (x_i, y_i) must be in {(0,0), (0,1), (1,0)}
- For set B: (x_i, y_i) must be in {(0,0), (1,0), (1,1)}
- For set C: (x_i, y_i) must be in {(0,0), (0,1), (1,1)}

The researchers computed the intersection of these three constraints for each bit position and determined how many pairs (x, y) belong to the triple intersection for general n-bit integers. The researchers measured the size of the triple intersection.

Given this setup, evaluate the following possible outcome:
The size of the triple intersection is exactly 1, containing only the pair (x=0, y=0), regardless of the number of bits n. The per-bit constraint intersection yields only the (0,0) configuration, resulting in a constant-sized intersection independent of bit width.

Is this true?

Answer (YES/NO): YES